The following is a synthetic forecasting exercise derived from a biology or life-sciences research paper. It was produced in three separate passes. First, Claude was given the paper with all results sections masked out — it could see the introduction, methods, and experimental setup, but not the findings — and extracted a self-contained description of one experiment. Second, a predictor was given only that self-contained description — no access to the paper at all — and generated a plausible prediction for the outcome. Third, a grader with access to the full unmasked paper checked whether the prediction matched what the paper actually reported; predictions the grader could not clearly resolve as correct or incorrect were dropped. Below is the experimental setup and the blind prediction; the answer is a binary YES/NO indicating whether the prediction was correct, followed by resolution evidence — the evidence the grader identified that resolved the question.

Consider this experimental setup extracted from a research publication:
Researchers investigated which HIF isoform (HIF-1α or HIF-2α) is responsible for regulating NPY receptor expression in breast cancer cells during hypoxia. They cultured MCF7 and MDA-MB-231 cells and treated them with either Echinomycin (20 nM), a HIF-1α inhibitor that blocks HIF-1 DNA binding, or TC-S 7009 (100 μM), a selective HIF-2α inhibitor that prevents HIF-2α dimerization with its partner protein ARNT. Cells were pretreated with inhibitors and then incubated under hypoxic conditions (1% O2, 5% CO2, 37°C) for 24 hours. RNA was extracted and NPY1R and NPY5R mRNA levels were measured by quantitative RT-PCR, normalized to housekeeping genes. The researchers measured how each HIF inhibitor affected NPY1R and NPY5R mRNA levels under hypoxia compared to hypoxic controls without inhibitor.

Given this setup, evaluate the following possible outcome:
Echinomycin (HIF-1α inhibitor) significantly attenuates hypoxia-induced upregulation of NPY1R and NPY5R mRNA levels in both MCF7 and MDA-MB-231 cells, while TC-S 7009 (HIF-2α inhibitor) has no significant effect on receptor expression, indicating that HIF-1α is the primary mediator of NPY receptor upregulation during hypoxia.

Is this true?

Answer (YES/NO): NO